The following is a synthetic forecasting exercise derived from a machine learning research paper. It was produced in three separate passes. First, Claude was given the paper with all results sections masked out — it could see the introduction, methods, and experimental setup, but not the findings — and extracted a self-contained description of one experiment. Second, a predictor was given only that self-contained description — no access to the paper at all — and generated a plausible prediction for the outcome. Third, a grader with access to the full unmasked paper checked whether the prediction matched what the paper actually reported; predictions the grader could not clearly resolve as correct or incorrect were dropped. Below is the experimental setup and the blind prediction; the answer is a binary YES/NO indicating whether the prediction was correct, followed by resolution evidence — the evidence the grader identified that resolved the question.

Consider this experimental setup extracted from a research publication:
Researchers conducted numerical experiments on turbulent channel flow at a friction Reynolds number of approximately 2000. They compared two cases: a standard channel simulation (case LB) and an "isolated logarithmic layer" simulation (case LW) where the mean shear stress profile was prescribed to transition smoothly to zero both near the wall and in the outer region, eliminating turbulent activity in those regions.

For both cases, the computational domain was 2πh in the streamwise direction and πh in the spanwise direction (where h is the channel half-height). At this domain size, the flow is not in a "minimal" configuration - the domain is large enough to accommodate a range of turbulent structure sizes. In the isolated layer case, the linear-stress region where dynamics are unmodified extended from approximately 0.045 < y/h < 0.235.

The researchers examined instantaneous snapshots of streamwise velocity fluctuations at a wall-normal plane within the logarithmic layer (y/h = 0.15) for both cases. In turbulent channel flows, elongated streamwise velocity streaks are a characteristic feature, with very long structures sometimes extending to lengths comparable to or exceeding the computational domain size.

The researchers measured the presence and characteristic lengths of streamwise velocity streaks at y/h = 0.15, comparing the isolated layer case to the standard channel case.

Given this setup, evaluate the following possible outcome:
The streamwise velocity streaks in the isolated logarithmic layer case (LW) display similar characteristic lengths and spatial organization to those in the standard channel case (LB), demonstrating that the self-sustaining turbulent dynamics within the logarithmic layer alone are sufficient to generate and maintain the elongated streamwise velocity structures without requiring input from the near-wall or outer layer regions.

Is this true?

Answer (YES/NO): NO